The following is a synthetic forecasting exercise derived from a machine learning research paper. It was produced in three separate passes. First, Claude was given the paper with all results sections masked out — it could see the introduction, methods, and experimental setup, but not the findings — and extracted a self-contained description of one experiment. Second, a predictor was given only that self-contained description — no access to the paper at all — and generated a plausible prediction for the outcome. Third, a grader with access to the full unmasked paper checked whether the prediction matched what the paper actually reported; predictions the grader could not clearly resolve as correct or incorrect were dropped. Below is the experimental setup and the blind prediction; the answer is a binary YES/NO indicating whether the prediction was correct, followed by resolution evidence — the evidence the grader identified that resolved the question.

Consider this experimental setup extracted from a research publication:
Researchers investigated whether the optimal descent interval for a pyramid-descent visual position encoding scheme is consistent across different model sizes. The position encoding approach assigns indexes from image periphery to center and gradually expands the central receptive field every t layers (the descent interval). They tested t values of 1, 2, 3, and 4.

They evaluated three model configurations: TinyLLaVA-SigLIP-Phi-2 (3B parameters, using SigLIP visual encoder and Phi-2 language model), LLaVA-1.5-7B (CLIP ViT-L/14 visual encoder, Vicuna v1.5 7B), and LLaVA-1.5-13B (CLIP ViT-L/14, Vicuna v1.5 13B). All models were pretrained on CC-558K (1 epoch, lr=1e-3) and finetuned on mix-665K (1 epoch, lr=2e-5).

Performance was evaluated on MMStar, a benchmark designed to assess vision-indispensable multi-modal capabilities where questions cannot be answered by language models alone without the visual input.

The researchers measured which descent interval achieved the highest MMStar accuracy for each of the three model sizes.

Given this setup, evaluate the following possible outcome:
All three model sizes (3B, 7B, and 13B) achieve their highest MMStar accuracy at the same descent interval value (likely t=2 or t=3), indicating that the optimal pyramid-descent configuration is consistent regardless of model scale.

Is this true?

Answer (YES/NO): YES